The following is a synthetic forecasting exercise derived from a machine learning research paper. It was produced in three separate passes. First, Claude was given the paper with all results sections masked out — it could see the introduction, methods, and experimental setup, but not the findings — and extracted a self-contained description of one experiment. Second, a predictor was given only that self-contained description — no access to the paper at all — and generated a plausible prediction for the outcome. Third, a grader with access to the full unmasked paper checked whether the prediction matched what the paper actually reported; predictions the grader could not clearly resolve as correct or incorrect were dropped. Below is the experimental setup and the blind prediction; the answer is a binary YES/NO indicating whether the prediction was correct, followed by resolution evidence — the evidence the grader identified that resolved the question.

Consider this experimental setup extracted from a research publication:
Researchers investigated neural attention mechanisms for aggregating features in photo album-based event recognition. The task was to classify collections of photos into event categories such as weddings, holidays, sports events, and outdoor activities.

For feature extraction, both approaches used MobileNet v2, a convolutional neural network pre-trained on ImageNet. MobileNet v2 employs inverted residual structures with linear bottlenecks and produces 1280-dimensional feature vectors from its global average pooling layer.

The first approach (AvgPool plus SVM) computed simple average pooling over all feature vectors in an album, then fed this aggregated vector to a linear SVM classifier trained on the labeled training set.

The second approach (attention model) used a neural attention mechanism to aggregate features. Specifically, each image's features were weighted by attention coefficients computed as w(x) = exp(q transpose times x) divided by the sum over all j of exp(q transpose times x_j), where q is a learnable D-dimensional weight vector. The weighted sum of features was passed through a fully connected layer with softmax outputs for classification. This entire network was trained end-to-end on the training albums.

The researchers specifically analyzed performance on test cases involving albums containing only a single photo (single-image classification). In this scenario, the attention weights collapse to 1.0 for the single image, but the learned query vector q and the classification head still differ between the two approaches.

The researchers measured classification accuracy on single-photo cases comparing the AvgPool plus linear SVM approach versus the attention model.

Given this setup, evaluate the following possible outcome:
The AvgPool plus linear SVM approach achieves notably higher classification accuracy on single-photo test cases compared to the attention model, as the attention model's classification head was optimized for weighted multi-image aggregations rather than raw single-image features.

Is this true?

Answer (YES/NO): YES